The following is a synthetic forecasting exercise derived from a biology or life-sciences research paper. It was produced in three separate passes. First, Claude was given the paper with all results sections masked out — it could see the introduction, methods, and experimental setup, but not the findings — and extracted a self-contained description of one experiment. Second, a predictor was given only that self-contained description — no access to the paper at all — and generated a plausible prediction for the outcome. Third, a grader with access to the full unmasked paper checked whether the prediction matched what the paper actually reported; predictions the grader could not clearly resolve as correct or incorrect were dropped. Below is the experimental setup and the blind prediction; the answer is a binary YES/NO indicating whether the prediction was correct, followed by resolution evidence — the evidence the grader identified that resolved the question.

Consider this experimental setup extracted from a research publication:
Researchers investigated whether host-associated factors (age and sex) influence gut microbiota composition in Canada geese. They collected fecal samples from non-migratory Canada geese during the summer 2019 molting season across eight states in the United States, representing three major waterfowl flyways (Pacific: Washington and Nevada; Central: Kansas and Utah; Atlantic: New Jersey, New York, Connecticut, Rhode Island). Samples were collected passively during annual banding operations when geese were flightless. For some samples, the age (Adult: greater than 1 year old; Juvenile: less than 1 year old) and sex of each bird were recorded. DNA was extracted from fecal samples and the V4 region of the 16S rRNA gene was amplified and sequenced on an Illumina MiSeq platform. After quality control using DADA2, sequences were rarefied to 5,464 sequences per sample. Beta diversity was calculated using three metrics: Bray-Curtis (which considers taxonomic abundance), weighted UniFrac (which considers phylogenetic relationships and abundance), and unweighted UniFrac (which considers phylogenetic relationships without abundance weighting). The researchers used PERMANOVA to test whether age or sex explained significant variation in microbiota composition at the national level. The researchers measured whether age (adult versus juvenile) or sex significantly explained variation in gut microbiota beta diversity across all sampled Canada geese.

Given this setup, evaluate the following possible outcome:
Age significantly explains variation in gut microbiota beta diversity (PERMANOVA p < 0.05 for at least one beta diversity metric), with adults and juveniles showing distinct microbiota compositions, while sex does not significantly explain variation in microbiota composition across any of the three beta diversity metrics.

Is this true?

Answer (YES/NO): YES